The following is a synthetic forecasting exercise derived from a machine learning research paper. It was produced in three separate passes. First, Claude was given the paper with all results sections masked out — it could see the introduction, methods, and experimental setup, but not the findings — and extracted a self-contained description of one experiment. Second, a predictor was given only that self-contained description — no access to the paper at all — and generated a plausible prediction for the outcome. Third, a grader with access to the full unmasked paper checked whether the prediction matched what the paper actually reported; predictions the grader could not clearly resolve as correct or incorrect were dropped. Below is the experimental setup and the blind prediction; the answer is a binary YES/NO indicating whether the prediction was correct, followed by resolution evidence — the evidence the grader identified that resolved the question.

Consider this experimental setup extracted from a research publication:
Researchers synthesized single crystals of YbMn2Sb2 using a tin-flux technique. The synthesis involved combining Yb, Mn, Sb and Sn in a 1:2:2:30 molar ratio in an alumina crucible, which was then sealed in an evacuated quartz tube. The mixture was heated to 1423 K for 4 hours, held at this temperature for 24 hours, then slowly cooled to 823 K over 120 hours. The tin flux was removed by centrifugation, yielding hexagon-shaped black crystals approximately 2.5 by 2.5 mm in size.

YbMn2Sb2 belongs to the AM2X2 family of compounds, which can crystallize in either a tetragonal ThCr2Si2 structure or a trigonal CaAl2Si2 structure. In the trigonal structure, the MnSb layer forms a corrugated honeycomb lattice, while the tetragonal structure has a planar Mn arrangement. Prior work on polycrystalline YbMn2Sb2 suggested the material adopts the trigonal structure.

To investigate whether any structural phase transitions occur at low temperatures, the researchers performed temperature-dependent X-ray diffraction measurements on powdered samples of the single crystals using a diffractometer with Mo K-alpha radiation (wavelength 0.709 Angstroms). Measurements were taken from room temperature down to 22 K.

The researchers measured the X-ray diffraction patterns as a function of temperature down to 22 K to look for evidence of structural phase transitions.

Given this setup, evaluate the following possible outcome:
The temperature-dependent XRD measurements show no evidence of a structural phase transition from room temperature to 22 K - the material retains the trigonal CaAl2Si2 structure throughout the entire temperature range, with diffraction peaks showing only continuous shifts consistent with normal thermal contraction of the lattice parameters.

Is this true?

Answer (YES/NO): NO